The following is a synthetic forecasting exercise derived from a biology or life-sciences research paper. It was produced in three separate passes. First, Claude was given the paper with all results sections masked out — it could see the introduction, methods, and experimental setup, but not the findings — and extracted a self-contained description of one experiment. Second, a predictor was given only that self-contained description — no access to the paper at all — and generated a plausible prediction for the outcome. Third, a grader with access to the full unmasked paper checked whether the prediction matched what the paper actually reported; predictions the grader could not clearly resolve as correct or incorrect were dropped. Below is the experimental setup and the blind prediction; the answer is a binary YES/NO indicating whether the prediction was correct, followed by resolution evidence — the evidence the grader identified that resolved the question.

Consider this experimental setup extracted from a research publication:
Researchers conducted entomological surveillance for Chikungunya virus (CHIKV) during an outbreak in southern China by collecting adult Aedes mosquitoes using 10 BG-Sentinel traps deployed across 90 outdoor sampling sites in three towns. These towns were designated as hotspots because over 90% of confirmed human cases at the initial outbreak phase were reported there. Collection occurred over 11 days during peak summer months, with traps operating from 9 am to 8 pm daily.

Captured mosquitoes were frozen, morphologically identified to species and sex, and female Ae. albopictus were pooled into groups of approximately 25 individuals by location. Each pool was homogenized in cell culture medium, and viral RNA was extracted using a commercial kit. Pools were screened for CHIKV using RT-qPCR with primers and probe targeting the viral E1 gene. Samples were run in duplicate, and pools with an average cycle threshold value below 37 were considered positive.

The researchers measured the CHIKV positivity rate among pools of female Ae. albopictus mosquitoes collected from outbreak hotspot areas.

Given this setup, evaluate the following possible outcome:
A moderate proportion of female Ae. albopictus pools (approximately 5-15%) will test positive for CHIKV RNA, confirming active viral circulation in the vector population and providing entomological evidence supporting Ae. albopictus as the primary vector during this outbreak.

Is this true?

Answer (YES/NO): YES